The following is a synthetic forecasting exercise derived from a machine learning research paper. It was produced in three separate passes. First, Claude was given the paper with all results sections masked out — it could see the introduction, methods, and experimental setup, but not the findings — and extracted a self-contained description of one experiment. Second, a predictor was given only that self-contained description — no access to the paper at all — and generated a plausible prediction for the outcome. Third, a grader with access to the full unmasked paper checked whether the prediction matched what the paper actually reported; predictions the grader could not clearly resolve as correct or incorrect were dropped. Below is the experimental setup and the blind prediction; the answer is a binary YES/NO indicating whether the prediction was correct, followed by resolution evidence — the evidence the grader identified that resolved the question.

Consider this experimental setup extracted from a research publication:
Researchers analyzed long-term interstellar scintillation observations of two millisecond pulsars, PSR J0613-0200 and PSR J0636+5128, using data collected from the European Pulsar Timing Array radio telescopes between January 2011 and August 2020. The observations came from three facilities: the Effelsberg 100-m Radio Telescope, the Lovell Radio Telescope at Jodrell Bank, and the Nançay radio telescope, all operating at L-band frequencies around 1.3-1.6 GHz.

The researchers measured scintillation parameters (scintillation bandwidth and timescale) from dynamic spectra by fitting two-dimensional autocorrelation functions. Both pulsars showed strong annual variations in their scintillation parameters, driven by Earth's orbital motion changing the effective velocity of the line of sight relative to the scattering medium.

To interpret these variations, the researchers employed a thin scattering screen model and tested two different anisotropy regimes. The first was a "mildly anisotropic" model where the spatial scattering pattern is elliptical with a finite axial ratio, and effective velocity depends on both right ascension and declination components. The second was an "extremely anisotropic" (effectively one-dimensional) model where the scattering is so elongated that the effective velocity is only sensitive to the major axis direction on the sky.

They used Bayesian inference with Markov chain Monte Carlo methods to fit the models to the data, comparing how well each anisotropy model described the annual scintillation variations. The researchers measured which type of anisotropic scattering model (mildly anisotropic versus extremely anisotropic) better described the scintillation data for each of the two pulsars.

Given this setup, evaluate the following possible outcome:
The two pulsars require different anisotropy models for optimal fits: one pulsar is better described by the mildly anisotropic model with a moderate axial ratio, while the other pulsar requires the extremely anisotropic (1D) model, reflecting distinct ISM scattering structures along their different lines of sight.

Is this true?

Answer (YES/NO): YES